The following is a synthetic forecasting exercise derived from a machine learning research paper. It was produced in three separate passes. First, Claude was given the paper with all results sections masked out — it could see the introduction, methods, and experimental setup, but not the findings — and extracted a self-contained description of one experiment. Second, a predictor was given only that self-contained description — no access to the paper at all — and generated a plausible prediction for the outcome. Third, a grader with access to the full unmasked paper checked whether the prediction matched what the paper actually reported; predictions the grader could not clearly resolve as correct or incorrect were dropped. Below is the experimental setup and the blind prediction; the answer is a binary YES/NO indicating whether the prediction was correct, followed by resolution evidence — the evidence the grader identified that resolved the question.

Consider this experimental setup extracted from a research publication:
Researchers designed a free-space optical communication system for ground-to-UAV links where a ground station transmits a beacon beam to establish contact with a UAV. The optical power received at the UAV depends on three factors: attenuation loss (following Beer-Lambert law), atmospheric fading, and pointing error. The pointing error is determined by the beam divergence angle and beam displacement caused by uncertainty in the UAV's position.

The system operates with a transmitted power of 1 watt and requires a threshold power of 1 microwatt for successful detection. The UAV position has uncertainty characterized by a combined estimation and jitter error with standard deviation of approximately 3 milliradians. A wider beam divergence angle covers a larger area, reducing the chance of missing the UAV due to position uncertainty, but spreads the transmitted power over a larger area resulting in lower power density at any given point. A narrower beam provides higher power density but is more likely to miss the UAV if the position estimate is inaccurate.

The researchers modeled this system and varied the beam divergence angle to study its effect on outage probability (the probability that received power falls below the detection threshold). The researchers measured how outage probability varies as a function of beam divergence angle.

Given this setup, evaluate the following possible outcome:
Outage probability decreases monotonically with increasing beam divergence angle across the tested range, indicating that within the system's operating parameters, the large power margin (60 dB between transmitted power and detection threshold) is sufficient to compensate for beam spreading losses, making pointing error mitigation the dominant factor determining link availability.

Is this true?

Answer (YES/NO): NO